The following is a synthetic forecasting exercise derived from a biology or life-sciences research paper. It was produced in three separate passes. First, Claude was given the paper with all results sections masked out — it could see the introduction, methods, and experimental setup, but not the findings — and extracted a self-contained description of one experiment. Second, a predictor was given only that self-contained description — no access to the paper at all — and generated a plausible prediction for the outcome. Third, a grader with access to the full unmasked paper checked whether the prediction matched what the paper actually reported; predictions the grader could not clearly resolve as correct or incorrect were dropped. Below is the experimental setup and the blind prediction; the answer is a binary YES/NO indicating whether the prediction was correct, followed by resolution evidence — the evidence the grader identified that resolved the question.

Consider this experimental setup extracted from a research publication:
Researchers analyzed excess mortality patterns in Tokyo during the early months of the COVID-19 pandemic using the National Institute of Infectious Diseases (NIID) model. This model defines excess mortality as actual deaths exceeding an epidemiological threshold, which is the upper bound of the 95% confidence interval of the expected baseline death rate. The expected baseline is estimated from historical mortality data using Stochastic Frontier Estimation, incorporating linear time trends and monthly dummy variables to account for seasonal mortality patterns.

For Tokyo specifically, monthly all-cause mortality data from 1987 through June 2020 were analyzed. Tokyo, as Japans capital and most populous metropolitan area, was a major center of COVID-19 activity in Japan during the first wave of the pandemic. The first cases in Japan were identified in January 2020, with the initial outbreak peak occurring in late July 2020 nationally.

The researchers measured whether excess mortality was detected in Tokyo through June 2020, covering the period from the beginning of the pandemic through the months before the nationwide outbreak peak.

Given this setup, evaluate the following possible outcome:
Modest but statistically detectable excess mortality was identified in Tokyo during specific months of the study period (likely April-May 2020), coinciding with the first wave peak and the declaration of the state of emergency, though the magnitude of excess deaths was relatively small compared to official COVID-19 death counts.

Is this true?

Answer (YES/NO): NO